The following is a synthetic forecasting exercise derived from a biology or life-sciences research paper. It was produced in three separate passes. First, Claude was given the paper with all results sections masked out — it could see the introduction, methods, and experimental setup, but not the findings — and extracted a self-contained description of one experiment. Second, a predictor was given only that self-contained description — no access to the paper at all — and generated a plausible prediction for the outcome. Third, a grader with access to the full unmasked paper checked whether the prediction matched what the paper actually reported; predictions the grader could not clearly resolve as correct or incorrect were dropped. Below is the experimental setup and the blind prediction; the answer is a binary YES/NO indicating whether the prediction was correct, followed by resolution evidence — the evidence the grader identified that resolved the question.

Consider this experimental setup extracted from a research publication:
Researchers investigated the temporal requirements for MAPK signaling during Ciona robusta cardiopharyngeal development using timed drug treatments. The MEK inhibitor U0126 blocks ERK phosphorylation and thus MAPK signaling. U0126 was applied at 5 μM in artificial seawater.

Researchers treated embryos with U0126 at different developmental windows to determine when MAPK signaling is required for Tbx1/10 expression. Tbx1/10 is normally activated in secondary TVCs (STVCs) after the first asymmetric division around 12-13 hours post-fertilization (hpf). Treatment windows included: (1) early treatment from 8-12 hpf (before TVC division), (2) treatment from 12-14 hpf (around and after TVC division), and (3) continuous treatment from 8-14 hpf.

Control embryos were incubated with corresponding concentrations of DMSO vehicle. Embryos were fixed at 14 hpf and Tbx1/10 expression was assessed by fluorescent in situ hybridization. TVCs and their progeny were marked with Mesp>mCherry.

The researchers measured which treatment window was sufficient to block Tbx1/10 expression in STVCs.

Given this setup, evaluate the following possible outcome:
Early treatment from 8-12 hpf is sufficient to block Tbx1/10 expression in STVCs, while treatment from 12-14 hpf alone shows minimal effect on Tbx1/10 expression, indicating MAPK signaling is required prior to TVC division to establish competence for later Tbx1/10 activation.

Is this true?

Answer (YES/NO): NO